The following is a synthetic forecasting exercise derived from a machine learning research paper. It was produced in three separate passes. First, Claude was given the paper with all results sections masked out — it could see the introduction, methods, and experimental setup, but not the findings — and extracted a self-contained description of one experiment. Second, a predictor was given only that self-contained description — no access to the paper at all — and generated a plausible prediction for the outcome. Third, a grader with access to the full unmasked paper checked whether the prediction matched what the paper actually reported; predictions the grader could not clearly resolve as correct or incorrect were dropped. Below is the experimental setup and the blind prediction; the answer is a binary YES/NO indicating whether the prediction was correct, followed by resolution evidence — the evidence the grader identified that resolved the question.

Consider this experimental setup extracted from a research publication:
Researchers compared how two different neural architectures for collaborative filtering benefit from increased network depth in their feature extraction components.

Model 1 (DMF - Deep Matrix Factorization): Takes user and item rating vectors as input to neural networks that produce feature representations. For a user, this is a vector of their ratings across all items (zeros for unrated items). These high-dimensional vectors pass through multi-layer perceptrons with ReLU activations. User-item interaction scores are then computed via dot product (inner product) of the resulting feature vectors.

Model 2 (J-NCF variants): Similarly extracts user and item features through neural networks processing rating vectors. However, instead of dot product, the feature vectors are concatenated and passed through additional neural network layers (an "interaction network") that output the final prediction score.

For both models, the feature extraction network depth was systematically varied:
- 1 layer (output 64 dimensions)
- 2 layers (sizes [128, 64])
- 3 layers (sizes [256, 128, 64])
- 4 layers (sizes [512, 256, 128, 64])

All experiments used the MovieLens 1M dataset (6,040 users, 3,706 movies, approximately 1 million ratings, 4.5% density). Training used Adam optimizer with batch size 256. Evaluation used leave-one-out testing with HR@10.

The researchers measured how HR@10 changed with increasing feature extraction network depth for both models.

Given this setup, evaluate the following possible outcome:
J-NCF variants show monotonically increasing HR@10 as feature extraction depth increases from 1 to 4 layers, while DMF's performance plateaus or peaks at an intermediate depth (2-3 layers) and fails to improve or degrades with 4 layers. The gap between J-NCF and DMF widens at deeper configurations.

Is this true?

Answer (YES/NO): YES